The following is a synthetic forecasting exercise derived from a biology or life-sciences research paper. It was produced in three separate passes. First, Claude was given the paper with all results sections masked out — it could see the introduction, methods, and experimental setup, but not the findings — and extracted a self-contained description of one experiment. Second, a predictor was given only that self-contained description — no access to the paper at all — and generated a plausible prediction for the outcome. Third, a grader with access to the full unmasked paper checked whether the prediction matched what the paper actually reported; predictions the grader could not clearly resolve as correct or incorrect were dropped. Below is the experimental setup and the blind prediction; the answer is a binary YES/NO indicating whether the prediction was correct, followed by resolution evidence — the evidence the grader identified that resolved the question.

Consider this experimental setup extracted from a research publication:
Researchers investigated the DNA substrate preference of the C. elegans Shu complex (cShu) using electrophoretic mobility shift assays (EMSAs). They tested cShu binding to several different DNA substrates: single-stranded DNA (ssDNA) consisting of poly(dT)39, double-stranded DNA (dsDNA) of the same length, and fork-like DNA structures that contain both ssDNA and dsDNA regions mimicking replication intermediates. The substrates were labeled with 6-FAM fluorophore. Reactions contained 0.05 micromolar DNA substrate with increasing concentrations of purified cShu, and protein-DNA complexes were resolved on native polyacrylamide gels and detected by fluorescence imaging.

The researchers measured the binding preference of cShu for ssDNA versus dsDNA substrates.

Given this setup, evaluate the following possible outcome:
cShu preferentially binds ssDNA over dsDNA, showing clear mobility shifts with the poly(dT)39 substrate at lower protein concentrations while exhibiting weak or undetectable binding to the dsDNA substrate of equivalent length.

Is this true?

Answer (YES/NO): YES